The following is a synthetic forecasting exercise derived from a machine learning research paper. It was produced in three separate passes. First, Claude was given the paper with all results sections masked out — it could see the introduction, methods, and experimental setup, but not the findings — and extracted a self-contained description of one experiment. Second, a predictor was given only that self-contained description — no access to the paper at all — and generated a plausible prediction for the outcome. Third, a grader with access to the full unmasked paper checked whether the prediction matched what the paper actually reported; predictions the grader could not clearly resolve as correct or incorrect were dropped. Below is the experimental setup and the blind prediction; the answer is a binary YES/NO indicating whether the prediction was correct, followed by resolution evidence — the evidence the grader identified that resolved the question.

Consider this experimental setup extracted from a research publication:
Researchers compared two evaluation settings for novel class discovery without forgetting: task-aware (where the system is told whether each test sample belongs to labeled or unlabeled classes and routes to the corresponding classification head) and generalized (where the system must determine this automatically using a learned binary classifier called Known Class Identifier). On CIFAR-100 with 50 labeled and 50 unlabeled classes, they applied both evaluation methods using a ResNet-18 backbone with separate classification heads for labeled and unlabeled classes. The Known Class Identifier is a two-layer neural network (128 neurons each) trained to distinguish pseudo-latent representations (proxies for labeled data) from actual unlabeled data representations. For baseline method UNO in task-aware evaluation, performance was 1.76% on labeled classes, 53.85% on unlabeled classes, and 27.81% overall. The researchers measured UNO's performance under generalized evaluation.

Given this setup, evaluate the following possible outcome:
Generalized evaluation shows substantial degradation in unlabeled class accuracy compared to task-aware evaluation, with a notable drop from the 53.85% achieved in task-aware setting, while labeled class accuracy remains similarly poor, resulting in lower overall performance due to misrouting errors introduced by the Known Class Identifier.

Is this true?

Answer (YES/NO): YES